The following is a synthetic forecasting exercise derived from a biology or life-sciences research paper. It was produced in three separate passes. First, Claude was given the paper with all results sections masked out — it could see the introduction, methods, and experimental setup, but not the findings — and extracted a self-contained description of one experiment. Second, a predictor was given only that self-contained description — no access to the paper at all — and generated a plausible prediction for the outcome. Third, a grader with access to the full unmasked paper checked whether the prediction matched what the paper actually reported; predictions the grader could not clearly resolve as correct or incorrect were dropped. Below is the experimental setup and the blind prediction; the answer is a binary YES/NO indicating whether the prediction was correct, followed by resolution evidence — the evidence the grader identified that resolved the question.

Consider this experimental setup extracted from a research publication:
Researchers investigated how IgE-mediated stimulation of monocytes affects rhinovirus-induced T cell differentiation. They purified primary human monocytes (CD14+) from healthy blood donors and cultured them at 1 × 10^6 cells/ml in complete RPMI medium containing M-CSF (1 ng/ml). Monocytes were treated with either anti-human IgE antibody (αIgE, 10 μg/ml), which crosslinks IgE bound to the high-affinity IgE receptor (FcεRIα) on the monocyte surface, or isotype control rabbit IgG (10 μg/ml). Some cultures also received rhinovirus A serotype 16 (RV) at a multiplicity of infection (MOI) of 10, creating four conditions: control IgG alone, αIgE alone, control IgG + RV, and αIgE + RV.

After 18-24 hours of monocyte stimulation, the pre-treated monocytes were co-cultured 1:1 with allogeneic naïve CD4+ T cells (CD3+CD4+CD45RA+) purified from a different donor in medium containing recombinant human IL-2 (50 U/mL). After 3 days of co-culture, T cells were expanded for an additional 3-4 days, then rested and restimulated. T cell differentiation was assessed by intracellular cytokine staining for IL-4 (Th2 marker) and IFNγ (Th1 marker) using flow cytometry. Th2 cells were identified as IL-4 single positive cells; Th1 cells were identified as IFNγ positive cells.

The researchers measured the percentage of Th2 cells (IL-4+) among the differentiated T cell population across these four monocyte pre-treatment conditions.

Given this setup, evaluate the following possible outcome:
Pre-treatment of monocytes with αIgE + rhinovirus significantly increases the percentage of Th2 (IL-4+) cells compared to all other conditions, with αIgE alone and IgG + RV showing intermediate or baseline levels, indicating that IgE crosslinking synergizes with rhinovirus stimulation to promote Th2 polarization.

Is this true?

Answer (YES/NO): YES